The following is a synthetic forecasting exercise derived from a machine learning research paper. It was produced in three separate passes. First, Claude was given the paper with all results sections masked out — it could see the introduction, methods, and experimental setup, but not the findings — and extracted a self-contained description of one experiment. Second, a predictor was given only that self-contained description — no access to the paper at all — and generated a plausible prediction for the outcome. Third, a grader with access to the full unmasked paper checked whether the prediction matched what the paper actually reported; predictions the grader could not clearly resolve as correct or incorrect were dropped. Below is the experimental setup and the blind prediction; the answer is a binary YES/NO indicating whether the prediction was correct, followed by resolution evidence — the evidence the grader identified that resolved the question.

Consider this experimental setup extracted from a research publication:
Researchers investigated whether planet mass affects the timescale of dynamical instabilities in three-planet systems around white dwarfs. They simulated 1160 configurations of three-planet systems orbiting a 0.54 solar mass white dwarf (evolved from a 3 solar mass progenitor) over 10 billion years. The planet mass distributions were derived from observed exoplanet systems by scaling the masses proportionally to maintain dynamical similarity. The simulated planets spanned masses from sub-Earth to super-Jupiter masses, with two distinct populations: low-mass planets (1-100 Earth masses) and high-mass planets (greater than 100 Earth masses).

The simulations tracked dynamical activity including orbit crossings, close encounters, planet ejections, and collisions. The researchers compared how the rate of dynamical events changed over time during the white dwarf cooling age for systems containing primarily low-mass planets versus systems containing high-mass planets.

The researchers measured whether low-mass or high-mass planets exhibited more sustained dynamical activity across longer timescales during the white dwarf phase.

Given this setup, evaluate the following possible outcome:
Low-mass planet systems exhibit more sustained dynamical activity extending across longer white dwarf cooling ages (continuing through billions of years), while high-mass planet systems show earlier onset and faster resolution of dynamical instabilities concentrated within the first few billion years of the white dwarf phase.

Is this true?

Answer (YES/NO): YES